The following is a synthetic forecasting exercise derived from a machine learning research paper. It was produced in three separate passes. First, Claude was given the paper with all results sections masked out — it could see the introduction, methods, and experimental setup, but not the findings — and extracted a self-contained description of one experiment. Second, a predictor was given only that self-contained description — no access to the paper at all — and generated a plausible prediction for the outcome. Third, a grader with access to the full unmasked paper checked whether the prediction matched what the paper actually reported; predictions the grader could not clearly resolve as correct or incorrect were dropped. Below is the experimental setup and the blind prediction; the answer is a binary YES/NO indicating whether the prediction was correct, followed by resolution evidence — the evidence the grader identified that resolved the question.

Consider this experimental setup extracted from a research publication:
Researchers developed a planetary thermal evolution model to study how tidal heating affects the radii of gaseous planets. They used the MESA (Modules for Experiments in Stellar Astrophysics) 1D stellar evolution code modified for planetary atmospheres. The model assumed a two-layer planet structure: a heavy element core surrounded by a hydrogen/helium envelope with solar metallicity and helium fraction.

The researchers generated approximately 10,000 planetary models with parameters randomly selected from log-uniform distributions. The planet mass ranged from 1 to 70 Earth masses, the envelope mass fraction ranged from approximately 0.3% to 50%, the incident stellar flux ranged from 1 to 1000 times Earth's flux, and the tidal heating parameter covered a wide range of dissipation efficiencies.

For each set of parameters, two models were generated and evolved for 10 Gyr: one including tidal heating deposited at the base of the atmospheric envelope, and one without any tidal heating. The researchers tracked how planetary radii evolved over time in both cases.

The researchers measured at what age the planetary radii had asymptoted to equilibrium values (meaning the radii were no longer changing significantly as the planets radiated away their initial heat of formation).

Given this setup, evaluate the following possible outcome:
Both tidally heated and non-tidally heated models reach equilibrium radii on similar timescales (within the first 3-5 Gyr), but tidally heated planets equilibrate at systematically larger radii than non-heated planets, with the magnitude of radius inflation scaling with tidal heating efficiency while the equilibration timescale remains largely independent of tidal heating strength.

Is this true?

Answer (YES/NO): NO